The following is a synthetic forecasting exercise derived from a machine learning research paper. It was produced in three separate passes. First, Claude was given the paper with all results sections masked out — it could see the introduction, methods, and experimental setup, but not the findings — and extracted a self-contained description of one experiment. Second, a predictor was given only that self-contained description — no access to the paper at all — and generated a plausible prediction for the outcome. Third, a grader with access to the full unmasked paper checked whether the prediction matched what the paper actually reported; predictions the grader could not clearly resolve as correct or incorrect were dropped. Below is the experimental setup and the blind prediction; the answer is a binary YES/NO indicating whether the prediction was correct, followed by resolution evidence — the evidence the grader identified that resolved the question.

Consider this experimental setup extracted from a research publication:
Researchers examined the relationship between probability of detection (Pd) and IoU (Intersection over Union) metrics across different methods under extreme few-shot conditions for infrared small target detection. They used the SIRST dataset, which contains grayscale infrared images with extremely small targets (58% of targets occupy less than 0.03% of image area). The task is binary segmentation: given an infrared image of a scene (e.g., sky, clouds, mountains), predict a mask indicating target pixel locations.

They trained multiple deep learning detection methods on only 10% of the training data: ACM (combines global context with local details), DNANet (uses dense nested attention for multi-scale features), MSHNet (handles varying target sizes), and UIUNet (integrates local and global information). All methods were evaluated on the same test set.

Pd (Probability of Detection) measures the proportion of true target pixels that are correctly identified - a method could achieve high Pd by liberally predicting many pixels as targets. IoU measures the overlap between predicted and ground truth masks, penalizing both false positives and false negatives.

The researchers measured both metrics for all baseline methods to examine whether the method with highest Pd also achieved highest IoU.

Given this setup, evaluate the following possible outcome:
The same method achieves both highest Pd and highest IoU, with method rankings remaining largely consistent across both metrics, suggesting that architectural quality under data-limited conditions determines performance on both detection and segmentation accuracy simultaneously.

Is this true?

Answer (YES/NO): NO